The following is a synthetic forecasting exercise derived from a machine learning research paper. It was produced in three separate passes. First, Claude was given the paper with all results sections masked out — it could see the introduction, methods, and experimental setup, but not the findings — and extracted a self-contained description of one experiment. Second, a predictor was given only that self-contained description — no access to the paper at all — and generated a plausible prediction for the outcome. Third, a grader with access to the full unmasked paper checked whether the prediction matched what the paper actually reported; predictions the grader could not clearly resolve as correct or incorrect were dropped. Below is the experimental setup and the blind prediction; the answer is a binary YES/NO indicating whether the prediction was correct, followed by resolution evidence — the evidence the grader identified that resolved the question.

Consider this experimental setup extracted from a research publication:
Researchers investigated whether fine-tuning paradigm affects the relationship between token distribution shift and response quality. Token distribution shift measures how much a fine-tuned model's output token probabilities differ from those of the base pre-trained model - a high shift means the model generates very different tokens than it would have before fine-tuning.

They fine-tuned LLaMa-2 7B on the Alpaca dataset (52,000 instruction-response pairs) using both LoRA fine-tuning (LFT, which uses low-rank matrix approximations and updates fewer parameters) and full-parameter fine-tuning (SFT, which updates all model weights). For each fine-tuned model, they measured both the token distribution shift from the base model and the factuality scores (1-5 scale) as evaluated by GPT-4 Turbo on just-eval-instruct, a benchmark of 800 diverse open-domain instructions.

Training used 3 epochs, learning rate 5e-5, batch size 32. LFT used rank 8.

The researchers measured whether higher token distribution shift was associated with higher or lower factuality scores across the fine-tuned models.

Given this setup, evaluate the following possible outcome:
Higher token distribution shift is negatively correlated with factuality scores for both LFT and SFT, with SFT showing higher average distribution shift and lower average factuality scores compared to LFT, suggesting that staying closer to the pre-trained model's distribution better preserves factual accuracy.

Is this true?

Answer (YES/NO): NO